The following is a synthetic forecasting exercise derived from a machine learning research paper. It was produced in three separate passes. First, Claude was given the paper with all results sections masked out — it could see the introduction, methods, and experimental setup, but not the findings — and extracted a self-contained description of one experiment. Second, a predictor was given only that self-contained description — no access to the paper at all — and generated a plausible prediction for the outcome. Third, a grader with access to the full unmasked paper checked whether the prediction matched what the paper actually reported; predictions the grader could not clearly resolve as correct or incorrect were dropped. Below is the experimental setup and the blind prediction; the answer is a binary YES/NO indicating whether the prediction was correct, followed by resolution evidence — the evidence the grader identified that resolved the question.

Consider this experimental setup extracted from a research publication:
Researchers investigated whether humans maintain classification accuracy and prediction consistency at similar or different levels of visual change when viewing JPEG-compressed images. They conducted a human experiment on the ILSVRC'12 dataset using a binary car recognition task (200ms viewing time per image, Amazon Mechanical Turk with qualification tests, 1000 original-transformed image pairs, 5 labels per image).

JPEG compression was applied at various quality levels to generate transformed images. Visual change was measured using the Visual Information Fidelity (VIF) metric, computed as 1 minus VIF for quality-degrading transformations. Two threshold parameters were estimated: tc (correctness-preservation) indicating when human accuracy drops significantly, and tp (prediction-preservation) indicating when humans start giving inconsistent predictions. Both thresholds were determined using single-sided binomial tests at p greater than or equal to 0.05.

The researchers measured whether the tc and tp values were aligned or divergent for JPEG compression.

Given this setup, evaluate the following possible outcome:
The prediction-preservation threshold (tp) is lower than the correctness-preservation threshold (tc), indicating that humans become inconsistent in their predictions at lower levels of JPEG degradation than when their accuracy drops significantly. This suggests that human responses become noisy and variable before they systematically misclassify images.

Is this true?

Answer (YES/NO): NO